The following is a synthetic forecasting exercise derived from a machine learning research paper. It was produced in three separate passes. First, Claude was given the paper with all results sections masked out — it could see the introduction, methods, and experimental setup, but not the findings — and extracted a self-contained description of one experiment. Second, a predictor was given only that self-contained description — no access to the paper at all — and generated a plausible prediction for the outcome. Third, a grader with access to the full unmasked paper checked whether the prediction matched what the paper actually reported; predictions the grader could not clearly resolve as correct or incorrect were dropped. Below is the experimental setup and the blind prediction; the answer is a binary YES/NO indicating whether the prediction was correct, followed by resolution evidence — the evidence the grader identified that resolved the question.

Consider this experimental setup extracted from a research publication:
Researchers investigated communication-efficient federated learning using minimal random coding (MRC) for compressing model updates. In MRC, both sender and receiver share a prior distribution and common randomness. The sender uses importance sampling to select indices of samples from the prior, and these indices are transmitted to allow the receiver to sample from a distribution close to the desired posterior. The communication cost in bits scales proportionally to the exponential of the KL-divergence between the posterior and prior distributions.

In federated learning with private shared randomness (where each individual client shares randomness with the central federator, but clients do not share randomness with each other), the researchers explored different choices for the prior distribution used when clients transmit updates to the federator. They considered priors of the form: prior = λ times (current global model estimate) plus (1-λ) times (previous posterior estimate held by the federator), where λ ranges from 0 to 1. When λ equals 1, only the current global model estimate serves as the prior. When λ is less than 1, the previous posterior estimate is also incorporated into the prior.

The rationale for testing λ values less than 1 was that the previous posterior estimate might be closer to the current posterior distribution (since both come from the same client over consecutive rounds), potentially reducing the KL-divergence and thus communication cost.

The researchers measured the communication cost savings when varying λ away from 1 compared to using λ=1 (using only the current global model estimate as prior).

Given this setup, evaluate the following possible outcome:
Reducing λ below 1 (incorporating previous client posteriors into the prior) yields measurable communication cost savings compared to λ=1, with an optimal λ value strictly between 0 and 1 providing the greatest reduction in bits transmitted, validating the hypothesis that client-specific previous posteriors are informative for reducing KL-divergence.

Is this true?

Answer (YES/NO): NO